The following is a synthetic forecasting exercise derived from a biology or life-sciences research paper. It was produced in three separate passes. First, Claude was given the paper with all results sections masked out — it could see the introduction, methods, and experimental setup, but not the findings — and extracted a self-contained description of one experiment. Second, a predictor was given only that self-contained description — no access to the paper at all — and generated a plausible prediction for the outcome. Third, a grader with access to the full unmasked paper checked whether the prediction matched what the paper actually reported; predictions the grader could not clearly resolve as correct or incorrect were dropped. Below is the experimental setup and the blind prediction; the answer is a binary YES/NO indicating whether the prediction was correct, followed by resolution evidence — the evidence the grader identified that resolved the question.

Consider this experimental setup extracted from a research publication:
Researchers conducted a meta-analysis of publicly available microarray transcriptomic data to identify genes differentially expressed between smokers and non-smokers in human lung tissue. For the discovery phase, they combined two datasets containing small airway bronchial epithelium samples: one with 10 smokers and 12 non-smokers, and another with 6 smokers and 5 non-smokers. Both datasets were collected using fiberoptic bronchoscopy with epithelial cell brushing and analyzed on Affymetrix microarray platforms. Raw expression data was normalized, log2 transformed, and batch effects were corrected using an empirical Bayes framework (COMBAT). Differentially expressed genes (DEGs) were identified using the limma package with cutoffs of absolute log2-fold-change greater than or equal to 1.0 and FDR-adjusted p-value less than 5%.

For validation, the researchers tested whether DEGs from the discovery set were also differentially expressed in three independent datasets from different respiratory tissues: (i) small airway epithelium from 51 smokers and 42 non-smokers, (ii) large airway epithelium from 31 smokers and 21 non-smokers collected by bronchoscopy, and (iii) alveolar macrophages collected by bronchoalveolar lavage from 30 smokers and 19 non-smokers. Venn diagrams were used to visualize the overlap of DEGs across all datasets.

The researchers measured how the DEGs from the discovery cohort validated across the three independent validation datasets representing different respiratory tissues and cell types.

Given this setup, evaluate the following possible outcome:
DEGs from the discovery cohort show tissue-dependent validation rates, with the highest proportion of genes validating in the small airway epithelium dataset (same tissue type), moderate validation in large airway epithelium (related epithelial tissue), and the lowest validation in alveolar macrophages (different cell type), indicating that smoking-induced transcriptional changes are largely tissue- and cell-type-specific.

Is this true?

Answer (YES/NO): NO